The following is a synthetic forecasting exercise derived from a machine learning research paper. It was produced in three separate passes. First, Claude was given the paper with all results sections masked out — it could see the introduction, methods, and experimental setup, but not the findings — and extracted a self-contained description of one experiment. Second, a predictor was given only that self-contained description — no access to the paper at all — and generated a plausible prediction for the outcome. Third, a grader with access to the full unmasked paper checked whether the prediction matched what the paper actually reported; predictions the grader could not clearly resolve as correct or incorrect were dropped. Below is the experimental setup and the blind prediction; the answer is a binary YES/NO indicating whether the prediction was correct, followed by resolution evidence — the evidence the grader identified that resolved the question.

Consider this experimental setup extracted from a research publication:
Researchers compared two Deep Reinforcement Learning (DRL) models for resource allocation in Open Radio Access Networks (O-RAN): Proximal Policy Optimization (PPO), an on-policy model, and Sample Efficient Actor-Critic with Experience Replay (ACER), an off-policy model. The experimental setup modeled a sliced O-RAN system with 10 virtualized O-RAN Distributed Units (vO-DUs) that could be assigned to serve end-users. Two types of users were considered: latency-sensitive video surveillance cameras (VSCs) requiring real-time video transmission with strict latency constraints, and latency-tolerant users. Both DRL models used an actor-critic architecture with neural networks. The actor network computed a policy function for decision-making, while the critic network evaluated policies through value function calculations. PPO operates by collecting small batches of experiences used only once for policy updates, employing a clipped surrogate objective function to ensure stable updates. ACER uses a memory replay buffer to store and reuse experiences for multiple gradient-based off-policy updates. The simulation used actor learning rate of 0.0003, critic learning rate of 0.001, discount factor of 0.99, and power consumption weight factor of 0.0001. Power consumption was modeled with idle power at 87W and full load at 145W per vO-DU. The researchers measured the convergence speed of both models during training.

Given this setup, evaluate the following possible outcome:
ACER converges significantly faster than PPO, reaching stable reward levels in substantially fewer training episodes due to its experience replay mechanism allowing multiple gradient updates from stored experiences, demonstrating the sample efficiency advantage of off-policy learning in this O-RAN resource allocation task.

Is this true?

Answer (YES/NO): NO